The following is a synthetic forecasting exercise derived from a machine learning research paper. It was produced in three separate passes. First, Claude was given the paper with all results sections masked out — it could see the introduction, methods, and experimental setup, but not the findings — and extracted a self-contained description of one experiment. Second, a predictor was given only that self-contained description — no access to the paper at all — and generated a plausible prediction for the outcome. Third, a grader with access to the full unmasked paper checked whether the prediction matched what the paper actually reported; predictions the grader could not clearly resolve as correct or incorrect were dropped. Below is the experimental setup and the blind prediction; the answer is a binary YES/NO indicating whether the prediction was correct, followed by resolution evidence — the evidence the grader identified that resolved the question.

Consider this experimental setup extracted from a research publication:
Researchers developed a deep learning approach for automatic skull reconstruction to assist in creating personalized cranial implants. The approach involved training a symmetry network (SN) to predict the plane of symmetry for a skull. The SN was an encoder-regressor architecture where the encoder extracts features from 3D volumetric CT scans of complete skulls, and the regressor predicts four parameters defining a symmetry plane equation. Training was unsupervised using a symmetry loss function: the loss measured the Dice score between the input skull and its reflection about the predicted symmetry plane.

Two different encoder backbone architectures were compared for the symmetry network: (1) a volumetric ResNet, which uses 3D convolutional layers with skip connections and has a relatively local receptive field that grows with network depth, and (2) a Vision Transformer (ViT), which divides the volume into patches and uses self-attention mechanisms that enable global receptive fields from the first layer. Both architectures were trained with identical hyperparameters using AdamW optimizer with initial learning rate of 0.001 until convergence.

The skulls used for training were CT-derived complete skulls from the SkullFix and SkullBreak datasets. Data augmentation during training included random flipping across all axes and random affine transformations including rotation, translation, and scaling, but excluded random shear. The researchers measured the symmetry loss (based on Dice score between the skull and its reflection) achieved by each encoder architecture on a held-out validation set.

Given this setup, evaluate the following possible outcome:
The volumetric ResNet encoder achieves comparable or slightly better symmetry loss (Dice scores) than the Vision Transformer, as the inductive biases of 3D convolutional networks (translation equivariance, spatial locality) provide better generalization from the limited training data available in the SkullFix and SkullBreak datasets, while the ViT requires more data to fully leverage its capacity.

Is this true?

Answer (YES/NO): NO